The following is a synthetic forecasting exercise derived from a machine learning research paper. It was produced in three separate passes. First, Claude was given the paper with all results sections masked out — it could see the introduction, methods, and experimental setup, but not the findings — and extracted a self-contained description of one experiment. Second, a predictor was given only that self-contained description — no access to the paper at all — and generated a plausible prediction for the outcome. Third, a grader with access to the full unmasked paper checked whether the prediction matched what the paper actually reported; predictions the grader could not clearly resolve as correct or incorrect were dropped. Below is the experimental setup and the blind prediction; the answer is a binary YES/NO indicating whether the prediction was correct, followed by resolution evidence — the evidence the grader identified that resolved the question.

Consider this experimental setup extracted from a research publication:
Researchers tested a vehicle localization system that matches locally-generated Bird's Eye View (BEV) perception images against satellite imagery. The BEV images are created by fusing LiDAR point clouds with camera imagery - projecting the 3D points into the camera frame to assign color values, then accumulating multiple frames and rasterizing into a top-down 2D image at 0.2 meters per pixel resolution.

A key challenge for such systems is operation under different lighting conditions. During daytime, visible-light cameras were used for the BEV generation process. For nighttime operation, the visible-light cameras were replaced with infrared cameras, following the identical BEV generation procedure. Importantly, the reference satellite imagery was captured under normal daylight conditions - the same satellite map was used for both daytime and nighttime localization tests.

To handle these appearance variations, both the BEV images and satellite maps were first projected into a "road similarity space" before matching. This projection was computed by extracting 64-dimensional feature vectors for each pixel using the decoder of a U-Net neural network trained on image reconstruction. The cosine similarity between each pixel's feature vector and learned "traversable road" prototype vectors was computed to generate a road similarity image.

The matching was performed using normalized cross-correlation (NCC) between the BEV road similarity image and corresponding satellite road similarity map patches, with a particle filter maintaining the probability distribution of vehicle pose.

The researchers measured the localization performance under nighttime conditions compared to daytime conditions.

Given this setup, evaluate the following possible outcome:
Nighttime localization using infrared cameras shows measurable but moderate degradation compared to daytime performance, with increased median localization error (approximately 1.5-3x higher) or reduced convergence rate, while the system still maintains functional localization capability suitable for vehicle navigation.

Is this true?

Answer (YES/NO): NO